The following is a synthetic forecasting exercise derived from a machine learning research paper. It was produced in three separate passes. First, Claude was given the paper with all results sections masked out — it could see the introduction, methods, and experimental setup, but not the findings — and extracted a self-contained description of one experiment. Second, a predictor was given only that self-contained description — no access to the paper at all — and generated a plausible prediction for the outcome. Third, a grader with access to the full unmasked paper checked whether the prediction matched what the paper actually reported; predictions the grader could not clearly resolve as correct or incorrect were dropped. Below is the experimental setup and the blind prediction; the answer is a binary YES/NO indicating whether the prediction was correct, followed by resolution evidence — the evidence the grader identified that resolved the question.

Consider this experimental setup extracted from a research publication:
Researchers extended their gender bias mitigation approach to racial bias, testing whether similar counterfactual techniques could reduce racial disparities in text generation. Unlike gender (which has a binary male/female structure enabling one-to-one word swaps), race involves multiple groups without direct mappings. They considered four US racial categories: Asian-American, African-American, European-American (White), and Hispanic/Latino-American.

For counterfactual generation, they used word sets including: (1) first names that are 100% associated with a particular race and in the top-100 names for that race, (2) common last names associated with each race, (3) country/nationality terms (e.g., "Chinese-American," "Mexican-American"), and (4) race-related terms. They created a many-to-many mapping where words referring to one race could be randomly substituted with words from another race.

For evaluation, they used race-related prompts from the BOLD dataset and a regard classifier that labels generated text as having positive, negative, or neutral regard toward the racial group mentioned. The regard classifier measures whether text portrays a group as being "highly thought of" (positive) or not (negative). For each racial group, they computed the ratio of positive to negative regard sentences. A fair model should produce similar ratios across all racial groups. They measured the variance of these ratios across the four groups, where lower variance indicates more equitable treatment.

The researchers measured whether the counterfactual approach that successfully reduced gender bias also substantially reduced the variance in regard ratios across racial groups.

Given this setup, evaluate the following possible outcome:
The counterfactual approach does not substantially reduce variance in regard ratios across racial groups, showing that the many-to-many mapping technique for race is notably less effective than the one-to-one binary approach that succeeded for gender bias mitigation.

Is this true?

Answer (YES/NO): YES